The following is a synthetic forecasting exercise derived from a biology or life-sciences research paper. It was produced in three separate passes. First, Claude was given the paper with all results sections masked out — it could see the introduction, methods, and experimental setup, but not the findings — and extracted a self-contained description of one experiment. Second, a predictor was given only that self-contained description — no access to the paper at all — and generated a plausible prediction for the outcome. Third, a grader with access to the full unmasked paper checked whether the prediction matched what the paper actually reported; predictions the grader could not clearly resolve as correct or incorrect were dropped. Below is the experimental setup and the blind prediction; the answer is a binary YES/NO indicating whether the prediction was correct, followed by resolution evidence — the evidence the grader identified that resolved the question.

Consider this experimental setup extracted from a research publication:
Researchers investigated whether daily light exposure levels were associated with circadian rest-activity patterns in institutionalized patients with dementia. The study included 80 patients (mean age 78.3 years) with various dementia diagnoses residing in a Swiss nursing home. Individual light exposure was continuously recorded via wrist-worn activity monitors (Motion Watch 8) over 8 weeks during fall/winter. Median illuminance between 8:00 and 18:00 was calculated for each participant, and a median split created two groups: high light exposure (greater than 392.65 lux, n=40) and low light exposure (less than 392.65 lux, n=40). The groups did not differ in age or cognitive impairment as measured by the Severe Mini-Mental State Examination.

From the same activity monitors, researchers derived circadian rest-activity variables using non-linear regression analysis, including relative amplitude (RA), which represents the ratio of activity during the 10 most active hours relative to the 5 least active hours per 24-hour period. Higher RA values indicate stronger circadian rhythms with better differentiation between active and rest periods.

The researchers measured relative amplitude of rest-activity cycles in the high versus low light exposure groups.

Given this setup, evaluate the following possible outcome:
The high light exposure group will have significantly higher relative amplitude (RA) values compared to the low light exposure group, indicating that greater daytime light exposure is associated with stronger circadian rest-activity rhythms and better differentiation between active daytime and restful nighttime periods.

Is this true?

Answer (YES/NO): YES